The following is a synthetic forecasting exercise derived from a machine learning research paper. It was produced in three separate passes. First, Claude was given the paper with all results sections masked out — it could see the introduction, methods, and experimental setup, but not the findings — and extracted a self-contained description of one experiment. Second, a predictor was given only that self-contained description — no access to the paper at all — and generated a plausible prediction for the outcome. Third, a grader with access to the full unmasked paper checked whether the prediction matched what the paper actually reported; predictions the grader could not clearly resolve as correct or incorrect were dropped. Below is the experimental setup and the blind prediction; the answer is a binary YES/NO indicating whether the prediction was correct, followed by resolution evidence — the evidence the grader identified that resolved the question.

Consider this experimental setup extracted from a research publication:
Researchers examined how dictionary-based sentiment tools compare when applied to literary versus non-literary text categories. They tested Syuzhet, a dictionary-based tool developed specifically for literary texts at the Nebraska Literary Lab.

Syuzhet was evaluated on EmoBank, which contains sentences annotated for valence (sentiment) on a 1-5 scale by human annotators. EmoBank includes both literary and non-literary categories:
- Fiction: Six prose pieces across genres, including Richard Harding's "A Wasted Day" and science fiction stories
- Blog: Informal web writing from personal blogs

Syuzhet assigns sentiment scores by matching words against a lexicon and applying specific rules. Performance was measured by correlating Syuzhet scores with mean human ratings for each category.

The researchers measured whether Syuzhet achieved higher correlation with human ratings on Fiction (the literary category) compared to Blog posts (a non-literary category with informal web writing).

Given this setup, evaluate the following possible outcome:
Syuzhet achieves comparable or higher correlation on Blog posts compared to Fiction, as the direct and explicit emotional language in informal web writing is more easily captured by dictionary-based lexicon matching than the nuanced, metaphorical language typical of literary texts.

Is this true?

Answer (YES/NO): NO